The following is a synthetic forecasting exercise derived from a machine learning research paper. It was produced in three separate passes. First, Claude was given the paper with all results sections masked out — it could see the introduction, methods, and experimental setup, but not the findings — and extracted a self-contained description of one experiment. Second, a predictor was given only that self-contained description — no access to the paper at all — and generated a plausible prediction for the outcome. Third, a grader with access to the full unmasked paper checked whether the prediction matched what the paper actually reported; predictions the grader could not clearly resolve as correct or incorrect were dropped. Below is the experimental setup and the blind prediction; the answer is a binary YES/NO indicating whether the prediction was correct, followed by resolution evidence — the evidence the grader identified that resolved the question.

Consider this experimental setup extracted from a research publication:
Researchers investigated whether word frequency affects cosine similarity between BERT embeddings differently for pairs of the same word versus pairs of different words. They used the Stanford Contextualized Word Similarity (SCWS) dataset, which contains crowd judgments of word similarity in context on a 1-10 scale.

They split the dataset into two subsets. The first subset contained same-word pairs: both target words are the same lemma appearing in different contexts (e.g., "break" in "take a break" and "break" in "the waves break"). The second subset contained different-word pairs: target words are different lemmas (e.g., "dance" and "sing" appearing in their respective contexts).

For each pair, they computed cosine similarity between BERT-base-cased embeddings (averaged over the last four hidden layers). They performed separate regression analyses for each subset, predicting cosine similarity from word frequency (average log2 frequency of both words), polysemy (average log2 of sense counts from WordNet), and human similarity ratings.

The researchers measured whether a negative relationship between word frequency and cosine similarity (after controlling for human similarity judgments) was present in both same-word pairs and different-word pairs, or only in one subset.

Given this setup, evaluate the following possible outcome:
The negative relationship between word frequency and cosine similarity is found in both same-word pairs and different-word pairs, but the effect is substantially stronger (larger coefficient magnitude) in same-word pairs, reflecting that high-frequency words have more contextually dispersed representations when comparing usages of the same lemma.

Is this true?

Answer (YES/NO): YES